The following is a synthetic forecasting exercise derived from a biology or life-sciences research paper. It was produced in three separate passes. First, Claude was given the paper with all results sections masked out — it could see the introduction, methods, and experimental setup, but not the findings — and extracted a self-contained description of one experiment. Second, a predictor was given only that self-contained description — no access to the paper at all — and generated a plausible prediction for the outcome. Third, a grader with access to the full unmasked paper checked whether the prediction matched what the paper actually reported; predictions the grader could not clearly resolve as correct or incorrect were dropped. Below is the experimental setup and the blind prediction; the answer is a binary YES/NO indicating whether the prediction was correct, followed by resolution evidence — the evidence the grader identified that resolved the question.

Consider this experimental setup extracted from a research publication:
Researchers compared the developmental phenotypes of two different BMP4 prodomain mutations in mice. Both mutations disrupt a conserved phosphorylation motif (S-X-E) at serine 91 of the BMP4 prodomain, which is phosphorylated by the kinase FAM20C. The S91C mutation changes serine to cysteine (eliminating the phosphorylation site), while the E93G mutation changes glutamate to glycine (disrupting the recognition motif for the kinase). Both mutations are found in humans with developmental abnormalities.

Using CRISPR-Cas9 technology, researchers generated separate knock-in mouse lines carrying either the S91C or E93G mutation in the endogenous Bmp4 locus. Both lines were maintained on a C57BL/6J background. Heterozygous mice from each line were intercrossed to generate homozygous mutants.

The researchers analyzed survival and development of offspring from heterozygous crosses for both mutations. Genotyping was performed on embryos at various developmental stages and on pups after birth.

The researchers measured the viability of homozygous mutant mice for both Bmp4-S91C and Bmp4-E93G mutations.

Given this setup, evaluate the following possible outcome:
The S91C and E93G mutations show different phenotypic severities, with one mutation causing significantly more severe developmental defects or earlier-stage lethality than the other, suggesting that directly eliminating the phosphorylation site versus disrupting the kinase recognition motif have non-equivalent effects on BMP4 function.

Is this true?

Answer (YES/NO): YES